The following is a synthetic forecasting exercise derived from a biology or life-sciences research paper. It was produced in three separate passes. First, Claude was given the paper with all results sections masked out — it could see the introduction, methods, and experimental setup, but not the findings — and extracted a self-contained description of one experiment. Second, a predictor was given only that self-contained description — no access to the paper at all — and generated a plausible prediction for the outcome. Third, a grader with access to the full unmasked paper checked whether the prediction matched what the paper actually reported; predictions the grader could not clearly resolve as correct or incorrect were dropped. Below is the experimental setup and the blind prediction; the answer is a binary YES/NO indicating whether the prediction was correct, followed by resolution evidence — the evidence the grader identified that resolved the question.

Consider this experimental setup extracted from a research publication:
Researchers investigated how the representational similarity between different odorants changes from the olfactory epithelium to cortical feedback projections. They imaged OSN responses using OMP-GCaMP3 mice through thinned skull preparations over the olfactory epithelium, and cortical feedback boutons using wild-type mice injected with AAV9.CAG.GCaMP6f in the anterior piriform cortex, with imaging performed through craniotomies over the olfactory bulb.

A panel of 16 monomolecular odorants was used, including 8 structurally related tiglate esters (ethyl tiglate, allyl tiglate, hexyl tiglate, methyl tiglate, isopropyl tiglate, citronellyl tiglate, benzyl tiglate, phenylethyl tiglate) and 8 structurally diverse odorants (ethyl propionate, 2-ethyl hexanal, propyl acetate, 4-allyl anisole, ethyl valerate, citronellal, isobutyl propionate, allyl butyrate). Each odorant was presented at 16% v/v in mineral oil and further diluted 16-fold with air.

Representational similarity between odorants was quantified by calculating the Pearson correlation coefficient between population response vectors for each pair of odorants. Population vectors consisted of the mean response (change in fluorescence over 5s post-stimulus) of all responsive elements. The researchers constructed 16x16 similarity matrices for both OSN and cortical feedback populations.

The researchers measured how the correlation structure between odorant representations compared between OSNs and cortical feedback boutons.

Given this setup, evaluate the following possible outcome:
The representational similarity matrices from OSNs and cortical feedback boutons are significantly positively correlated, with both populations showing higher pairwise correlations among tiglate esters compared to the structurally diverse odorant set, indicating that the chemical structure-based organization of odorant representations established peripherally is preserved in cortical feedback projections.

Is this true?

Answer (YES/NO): NO